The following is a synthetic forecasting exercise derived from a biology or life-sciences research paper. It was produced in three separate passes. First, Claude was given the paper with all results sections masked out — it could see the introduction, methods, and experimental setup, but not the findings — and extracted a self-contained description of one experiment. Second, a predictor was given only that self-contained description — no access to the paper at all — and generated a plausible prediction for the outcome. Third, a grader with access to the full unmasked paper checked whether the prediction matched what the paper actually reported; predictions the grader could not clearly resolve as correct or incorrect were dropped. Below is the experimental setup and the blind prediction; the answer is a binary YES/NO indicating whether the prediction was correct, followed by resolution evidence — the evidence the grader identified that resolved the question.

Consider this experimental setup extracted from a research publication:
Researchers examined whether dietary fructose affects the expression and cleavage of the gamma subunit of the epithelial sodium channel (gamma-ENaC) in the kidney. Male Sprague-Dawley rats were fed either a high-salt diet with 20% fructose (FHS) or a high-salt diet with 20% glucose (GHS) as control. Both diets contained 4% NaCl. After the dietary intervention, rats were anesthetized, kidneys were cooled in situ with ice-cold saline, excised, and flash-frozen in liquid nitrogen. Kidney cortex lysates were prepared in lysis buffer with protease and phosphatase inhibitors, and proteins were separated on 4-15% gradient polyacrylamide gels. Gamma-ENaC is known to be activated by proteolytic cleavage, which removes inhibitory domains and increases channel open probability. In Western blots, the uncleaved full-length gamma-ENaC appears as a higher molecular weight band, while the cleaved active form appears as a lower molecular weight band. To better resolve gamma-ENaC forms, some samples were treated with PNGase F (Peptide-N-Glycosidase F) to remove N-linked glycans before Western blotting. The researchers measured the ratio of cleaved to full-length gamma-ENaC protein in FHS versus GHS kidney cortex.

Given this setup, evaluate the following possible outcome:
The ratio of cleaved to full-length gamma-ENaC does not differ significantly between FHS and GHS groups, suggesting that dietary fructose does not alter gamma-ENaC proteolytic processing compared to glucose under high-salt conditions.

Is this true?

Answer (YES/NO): YES